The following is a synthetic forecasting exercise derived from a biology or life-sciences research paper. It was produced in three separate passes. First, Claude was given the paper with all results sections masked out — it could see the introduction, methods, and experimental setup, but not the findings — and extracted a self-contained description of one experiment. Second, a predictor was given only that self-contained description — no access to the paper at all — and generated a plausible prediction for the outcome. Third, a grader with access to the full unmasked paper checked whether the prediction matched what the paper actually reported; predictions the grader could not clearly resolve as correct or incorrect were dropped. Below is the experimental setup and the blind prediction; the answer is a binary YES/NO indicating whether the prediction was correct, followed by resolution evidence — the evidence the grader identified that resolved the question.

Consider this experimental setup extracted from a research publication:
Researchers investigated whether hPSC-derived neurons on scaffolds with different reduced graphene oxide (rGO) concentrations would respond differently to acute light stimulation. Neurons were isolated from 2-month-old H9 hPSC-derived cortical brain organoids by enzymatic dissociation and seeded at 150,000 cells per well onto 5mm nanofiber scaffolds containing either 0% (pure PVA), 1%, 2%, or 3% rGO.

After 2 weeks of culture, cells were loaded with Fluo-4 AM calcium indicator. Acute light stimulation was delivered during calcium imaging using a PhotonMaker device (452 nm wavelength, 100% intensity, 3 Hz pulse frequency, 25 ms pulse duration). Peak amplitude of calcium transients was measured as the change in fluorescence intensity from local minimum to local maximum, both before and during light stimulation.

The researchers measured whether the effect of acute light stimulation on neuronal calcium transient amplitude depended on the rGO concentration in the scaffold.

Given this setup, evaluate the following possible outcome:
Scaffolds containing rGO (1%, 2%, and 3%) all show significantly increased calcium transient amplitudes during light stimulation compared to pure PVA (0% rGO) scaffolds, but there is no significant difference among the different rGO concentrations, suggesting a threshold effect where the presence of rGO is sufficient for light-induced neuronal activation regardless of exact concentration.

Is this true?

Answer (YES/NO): NO